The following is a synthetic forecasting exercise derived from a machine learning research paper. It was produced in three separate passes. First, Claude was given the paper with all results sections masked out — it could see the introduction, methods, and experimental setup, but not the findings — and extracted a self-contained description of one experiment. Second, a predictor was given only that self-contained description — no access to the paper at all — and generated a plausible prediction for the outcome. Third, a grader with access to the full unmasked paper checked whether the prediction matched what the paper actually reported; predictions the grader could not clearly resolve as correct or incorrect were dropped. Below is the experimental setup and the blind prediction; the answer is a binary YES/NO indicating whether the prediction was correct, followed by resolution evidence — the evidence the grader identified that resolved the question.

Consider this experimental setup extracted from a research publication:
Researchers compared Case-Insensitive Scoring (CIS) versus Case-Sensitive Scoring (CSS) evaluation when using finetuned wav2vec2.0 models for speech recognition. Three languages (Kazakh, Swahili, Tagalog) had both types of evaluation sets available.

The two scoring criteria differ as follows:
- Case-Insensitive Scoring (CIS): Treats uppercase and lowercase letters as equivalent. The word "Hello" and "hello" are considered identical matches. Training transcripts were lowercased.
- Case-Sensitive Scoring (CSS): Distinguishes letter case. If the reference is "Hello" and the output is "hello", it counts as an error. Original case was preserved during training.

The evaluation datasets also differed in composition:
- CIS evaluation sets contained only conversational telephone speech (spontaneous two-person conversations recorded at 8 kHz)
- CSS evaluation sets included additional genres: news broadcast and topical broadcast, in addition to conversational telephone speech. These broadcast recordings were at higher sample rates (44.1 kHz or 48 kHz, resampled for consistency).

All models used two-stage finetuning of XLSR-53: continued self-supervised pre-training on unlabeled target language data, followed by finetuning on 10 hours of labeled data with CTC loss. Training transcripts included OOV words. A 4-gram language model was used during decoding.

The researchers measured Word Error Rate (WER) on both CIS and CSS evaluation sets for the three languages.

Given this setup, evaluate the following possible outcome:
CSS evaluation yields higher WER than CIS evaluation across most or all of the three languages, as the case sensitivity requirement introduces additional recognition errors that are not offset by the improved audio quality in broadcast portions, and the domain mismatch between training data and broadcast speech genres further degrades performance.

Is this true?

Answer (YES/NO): NO